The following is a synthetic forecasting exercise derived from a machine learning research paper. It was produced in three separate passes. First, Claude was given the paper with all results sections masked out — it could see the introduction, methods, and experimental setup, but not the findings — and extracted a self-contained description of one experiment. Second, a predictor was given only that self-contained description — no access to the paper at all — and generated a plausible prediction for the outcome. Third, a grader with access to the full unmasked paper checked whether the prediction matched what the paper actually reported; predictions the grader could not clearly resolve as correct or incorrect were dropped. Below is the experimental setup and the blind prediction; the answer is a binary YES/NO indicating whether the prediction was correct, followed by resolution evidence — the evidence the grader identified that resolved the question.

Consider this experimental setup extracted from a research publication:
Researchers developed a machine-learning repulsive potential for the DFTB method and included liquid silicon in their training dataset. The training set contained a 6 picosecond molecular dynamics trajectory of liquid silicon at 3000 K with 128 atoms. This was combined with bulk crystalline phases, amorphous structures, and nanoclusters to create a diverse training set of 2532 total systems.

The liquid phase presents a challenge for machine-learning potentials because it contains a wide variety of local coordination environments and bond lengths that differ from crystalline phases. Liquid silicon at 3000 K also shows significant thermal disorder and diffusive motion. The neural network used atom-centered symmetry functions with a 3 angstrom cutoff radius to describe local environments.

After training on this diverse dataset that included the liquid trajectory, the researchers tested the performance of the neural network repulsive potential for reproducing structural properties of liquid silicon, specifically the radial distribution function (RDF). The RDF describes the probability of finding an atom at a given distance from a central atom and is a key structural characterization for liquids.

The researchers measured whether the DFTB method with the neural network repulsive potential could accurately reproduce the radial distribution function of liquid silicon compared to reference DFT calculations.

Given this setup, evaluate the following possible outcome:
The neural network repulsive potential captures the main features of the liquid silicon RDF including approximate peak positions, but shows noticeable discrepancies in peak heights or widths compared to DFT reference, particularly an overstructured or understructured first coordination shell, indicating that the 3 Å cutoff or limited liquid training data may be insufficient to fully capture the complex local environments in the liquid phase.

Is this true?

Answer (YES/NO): NO